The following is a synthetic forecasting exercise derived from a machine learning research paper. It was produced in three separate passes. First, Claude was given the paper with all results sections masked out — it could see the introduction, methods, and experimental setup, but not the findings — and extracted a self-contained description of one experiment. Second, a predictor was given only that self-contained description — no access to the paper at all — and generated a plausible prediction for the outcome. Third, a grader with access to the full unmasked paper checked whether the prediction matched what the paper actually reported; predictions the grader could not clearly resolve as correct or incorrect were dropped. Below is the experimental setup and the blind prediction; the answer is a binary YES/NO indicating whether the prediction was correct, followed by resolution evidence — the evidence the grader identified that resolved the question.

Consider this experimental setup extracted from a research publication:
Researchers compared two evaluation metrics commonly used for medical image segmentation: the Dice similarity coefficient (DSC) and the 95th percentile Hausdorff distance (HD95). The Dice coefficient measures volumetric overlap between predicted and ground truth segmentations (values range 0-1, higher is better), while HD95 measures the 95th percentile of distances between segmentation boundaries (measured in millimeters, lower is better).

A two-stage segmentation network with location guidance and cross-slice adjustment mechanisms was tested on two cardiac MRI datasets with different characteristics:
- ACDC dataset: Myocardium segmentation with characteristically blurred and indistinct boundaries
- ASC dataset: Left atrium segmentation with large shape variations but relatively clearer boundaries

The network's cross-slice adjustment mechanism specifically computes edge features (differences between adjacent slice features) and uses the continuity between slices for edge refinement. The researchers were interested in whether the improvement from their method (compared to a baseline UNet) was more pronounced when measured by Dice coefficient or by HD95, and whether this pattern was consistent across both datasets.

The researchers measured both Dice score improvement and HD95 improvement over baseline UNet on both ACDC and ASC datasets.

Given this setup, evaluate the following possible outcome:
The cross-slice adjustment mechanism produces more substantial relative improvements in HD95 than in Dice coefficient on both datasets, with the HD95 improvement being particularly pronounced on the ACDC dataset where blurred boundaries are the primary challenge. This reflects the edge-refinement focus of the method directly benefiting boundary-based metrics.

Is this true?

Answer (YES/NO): NO